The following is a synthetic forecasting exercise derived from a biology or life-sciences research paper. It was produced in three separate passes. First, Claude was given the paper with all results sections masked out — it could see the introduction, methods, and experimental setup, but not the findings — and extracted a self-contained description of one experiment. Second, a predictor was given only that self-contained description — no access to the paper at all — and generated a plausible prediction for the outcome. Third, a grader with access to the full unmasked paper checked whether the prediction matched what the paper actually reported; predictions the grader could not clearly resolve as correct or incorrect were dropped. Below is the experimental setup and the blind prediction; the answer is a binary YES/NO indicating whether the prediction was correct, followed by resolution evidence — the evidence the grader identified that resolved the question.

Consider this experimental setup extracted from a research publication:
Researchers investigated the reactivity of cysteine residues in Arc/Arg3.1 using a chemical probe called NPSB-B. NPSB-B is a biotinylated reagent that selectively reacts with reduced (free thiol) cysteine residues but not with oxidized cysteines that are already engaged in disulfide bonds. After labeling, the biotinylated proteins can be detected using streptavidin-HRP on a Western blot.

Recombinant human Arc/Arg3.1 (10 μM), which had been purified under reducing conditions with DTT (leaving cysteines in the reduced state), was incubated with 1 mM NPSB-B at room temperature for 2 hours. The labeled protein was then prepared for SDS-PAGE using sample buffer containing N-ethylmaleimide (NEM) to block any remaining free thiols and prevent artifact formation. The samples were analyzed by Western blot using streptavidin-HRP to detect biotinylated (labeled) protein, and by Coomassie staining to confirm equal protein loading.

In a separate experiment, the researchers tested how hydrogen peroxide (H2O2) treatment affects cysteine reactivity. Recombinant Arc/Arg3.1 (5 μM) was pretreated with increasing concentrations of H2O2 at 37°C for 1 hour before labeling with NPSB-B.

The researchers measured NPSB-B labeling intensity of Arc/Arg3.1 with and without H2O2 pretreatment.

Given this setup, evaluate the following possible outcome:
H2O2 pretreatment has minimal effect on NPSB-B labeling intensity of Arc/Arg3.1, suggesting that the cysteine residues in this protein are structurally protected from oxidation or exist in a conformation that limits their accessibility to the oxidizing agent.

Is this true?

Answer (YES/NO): NO